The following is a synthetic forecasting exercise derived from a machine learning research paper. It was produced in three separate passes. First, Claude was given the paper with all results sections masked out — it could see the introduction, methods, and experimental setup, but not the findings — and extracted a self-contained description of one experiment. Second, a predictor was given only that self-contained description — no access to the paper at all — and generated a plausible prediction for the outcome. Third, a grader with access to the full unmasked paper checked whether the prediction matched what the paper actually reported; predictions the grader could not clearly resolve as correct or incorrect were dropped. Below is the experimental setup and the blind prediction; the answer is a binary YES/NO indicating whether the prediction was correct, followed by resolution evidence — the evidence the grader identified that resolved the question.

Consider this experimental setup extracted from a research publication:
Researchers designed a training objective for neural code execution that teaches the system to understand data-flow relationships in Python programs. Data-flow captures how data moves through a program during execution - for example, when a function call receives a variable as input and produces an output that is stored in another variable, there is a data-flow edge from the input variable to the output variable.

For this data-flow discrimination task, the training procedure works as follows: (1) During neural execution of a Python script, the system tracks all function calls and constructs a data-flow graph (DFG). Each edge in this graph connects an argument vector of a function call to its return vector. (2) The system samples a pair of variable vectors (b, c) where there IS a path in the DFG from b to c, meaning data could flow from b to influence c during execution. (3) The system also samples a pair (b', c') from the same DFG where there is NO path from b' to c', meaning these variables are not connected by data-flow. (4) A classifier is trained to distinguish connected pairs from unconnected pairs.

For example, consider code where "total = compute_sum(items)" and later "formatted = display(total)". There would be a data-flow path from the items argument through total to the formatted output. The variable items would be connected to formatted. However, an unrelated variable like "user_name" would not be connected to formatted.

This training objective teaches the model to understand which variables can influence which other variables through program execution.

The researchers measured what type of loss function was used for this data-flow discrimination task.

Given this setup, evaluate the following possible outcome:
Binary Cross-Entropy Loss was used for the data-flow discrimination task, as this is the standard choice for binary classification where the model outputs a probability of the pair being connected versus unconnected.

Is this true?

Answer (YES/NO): YES